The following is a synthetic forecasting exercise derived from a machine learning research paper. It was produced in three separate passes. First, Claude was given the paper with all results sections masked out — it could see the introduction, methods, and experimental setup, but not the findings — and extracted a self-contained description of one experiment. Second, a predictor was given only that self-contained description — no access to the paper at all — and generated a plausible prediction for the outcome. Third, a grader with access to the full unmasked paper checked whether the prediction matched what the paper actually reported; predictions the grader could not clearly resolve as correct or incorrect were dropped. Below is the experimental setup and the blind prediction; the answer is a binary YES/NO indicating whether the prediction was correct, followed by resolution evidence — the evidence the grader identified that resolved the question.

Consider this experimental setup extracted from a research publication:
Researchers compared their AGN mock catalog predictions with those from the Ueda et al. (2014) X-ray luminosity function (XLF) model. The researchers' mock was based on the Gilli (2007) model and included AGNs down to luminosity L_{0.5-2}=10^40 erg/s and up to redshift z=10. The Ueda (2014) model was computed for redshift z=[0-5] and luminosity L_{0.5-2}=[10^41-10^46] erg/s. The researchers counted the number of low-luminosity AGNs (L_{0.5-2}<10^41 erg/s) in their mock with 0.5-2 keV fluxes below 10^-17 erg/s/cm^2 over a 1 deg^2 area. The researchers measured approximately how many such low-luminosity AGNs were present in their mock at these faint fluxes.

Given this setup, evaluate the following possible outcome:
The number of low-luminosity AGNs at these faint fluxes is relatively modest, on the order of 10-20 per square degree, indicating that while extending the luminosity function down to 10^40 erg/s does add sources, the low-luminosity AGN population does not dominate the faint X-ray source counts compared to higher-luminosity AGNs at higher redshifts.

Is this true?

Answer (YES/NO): NO